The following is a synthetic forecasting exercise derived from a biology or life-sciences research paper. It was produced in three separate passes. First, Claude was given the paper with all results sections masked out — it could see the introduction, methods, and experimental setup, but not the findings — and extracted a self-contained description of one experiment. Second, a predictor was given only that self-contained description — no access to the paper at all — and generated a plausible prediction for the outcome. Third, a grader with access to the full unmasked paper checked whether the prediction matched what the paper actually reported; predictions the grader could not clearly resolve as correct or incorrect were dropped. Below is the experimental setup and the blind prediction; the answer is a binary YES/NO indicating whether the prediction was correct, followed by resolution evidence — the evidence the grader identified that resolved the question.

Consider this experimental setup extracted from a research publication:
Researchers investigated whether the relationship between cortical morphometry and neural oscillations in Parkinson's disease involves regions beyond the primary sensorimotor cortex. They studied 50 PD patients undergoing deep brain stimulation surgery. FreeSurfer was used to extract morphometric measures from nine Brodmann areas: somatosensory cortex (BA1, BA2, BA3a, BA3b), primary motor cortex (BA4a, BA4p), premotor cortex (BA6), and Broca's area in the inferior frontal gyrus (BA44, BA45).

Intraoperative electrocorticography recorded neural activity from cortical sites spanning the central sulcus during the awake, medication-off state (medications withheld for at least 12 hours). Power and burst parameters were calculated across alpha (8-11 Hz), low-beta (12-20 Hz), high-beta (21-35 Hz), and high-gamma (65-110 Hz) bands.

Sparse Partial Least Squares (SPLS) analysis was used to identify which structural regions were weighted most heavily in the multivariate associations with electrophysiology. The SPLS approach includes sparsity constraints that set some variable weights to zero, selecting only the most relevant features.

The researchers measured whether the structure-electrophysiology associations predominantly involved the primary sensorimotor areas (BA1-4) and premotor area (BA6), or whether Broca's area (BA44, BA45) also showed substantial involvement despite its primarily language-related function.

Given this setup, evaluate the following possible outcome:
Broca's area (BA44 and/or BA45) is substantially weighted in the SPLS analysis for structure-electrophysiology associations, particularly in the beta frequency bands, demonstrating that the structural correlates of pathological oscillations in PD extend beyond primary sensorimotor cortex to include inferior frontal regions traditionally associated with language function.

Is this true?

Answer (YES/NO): NO